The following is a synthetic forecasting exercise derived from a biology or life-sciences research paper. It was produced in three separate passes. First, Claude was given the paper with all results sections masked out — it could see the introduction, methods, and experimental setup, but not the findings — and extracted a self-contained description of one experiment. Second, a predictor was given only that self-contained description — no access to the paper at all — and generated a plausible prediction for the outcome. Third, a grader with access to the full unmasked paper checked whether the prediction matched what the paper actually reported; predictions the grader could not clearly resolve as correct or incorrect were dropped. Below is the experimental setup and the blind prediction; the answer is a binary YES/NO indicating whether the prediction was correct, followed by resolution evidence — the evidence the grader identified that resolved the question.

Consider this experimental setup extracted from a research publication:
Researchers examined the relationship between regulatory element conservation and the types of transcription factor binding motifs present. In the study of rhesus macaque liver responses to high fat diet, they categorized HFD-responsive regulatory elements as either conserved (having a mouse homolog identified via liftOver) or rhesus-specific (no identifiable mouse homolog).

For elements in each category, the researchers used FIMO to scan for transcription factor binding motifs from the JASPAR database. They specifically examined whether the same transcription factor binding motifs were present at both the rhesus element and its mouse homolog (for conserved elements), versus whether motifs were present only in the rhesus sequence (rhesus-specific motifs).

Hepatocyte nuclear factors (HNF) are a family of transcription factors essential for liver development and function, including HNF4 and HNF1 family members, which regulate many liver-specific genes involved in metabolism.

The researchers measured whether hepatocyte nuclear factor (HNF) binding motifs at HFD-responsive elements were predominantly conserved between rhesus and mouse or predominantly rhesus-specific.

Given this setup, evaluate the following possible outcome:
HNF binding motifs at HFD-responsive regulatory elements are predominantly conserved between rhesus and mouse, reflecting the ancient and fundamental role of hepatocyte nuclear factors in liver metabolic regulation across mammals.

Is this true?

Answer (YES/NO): NO